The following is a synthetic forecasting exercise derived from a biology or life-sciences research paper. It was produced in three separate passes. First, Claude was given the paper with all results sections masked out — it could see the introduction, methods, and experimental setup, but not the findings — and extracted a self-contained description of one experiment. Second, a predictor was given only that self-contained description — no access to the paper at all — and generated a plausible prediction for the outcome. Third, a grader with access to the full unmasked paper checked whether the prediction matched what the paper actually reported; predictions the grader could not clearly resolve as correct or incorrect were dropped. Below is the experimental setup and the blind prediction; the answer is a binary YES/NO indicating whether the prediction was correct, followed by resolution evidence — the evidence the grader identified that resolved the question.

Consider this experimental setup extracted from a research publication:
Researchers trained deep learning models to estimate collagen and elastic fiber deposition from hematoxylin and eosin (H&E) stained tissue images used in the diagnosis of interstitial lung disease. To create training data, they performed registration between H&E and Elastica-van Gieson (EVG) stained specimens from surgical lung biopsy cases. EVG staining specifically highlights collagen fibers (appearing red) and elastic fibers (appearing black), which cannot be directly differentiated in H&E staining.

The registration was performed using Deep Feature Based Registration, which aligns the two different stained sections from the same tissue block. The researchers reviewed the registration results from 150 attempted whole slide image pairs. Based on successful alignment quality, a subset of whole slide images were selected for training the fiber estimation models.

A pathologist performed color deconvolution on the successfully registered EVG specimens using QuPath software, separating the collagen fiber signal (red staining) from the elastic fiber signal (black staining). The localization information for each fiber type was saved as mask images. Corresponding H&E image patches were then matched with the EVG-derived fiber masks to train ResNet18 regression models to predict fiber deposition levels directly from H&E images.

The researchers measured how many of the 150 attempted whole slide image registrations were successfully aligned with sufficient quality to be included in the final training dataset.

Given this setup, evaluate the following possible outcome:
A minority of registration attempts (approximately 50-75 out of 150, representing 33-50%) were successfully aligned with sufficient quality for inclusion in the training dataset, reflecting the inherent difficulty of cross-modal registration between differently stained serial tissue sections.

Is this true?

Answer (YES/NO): NO